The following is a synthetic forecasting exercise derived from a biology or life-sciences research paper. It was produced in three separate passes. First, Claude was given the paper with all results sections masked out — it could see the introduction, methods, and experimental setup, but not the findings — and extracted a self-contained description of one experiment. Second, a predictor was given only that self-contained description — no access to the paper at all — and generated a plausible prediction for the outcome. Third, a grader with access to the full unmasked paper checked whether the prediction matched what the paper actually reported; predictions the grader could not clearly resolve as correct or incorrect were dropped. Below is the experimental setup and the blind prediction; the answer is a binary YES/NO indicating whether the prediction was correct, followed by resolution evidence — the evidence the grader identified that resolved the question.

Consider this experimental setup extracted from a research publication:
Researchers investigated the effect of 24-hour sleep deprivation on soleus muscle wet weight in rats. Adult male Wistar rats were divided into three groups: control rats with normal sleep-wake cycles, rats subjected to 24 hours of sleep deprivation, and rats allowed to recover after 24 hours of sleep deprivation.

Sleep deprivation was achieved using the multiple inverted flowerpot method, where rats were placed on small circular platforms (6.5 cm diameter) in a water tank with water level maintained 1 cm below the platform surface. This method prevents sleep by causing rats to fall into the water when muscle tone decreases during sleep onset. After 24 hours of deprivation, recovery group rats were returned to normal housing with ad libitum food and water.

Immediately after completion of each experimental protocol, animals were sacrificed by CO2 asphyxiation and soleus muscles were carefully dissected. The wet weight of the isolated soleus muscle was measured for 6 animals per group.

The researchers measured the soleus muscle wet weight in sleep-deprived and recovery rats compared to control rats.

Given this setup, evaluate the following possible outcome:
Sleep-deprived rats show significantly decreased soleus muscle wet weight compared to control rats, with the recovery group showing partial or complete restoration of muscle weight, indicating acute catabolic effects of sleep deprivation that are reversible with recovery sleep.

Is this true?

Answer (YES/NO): NO